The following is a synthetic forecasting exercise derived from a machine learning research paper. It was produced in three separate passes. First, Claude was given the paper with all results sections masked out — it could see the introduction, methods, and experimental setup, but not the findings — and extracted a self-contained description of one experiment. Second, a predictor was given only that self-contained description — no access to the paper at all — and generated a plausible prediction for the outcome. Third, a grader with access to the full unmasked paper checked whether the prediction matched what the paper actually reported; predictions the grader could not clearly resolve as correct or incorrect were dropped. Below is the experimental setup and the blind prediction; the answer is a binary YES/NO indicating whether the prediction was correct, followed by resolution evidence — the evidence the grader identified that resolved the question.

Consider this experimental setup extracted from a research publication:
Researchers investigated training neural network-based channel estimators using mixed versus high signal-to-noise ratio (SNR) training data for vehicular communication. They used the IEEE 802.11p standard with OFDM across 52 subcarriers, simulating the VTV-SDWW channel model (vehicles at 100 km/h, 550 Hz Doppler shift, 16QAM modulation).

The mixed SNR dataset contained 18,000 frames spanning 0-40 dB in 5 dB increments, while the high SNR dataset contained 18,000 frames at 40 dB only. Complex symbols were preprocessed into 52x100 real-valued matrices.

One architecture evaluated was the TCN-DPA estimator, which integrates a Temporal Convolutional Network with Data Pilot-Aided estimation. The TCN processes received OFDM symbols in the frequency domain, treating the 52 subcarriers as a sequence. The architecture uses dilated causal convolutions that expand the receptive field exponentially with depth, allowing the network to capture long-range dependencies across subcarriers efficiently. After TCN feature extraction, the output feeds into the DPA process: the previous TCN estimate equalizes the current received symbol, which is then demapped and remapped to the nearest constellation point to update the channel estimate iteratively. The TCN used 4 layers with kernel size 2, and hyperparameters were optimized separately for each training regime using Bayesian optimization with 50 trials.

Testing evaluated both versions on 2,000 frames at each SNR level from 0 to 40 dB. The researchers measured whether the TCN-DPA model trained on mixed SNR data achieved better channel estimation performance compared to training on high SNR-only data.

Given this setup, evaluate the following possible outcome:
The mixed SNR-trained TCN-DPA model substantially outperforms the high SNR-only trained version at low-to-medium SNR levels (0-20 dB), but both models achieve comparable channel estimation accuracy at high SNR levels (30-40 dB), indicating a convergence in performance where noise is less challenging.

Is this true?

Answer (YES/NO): YES